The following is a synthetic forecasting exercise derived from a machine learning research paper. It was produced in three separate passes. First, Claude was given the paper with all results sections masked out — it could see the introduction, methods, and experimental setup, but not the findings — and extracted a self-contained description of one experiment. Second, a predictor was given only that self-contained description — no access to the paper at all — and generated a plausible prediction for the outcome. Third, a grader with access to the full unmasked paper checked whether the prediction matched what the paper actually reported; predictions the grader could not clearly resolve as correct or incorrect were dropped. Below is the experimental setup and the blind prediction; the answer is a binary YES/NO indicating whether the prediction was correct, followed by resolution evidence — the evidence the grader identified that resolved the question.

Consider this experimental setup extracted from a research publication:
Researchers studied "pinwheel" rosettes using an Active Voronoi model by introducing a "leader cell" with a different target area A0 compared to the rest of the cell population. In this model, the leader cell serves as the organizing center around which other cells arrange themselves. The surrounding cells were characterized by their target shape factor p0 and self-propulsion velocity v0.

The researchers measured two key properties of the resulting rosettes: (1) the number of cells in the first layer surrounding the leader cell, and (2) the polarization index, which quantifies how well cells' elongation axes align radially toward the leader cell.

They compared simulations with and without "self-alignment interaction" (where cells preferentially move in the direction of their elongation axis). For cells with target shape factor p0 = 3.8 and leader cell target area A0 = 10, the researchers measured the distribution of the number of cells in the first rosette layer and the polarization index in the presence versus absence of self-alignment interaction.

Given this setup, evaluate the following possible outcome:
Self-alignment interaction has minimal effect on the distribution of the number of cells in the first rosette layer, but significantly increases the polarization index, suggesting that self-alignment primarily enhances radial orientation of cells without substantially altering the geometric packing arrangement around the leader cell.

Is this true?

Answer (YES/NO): NO